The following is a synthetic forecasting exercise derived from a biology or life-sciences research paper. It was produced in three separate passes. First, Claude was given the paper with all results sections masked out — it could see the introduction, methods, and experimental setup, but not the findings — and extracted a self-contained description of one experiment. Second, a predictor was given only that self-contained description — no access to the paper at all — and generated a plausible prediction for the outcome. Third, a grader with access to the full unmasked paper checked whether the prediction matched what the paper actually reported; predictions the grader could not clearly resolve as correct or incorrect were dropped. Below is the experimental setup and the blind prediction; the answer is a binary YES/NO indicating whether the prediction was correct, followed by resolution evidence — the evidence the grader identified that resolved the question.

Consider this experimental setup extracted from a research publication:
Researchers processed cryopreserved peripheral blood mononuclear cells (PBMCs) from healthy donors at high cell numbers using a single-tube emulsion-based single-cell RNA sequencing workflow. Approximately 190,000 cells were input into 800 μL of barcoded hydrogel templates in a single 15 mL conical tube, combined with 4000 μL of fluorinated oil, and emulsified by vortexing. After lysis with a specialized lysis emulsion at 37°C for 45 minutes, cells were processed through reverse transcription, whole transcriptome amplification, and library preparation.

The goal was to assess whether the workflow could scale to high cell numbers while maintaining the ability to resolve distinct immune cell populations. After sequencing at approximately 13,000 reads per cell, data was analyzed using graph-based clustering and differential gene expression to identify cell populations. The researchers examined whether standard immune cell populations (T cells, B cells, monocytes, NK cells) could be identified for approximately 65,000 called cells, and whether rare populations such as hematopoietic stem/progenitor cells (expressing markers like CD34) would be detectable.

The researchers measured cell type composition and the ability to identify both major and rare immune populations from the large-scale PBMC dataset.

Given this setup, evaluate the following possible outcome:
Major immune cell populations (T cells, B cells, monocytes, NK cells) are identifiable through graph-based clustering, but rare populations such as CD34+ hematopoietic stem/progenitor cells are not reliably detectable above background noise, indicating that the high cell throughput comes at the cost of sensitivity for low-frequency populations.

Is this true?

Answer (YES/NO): NO